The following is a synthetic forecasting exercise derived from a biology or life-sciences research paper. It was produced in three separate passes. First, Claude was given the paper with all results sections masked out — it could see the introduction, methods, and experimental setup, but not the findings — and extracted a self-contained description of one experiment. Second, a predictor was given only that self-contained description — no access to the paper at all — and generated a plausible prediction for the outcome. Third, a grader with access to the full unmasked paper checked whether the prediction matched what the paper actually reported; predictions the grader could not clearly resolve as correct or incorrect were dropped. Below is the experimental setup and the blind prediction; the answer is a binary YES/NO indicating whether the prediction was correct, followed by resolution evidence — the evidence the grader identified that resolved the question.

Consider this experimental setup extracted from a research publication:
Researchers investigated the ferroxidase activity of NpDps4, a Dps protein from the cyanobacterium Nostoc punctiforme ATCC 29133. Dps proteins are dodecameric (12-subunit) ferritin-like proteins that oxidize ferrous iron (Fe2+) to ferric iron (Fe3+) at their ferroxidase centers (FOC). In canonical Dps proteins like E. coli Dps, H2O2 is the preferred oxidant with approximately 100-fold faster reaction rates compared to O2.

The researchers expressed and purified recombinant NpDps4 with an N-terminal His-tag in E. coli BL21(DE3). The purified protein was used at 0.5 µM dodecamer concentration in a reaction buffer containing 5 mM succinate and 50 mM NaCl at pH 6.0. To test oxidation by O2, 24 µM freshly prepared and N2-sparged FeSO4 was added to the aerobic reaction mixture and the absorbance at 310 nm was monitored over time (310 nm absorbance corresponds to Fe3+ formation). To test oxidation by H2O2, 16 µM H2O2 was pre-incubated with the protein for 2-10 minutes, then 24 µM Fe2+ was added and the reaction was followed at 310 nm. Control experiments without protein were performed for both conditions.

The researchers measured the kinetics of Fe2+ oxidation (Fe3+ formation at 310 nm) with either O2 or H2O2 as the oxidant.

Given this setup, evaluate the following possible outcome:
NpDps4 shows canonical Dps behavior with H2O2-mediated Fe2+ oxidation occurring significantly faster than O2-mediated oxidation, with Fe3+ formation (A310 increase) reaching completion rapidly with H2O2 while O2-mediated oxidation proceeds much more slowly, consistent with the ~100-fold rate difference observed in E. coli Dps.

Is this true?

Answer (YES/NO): NO